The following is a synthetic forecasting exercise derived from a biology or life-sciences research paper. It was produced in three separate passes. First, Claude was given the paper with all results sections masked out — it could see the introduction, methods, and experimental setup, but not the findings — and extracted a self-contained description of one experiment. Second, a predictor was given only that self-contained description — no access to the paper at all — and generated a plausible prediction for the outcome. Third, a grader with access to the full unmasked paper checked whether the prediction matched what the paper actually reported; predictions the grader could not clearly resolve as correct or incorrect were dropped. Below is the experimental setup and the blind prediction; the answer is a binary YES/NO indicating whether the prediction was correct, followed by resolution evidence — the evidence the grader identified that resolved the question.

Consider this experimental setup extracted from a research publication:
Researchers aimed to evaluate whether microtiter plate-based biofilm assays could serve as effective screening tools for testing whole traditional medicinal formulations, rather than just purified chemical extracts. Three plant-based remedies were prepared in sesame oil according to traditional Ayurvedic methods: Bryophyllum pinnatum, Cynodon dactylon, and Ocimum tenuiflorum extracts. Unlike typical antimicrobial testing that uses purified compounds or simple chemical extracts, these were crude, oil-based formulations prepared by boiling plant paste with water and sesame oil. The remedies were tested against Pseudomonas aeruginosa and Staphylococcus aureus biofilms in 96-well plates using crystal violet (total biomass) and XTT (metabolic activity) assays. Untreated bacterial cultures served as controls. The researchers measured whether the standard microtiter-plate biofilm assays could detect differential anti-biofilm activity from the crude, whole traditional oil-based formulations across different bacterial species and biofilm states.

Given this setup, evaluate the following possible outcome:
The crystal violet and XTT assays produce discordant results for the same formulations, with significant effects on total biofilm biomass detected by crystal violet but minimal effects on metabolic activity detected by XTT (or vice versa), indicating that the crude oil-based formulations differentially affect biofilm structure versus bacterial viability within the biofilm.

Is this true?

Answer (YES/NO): YES